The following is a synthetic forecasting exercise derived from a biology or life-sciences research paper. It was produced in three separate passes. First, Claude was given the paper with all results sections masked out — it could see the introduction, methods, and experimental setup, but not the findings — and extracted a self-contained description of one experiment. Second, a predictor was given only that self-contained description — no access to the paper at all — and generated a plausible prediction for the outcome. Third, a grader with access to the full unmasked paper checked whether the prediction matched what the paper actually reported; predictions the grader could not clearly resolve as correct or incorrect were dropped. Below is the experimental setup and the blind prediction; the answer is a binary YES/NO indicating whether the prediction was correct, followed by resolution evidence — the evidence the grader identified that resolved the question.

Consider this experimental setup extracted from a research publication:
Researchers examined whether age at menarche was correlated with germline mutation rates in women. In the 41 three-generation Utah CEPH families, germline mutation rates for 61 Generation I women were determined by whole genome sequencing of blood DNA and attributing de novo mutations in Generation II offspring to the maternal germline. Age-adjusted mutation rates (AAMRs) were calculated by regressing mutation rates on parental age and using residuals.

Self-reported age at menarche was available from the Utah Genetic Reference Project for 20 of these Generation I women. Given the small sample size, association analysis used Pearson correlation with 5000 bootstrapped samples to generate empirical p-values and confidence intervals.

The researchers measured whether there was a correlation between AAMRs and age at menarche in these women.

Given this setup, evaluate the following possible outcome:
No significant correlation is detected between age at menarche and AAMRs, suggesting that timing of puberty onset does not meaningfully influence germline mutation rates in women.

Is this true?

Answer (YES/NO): NO